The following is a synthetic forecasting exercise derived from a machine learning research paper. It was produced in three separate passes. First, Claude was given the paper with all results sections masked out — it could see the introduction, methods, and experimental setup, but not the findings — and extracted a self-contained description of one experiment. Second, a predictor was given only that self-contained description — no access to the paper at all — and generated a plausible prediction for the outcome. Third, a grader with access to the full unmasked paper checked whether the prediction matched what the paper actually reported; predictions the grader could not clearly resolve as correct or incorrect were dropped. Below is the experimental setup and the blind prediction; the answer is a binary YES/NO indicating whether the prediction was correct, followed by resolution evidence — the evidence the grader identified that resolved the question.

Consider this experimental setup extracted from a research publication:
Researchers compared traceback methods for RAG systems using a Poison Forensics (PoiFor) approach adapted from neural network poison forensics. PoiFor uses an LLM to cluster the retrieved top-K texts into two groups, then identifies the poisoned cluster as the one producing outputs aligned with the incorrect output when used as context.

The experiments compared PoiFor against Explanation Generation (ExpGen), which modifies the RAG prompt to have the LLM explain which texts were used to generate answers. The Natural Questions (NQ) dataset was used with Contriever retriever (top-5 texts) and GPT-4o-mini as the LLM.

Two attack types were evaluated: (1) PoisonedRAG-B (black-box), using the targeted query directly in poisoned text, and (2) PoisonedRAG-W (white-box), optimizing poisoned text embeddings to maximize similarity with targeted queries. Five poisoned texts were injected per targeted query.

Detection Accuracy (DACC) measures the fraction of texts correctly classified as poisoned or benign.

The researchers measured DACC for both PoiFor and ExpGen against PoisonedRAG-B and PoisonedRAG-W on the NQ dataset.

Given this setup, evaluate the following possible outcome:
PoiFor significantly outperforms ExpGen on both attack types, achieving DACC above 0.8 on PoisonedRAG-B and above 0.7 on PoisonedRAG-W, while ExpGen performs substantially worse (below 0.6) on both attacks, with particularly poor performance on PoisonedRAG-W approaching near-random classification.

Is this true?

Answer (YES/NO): NO